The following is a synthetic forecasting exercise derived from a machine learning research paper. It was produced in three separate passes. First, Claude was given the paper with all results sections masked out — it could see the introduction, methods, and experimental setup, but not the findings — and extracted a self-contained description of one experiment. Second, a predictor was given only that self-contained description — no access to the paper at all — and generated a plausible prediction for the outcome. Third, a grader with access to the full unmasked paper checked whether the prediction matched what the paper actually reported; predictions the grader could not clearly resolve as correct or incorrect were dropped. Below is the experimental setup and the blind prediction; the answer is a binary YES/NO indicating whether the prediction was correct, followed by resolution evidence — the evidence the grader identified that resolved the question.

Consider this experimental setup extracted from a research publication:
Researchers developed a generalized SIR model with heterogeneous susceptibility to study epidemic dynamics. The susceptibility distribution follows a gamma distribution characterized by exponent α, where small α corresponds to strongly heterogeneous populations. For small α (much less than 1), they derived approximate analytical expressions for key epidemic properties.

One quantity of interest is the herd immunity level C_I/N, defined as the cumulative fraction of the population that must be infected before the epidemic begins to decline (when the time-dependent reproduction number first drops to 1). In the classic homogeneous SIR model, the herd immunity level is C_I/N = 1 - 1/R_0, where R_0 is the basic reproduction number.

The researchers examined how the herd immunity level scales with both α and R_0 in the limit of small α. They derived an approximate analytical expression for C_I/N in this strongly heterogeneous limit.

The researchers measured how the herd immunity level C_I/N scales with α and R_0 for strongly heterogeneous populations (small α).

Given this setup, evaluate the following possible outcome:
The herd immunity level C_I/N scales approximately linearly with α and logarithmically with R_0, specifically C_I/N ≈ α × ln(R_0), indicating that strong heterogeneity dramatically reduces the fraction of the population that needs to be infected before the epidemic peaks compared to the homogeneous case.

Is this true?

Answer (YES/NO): YES